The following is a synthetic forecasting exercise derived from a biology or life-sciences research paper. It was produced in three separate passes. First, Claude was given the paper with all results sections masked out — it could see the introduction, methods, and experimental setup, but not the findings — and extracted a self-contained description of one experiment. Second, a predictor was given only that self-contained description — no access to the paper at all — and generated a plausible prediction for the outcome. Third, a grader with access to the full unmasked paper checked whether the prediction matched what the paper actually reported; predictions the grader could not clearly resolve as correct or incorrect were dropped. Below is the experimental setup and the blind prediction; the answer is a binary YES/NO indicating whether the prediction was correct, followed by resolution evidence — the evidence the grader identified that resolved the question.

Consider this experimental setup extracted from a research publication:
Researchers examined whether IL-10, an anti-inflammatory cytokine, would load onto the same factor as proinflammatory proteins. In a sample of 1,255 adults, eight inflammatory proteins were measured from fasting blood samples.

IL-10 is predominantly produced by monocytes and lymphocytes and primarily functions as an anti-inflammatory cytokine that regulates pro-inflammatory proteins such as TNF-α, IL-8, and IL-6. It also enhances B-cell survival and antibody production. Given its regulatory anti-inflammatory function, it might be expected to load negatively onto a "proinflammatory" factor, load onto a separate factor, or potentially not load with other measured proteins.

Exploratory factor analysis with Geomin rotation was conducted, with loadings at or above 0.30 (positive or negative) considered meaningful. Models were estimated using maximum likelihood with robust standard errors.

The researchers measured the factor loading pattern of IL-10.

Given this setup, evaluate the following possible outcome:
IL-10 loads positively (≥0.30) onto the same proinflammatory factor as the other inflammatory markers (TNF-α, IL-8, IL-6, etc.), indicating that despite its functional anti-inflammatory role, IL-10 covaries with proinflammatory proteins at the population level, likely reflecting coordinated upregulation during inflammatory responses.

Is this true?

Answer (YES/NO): NO